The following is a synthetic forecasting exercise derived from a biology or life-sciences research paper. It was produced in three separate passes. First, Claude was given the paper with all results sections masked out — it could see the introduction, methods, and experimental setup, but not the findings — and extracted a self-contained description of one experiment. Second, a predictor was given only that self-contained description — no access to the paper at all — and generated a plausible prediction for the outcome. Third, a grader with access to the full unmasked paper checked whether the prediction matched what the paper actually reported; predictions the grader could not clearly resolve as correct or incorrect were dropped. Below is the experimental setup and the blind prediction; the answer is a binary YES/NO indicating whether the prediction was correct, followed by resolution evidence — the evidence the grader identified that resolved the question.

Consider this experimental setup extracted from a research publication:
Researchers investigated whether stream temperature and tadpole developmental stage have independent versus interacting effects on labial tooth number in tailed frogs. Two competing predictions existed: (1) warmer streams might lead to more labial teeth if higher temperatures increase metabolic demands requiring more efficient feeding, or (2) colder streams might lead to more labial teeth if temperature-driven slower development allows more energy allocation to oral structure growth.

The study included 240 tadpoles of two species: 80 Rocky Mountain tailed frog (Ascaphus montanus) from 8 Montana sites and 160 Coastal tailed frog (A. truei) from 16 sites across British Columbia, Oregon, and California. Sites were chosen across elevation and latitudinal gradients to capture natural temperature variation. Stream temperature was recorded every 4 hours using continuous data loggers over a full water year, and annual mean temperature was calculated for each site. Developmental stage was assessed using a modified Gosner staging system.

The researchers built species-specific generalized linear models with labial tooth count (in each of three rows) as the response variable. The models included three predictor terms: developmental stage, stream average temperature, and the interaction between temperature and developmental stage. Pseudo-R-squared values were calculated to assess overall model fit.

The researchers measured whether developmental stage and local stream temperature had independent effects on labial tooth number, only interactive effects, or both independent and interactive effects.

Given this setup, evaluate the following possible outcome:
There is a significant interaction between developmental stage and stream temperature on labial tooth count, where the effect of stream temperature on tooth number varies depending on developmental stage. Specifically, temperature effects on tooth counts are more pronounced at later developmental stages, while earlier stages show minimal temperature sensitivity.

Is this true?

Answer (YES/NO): NO